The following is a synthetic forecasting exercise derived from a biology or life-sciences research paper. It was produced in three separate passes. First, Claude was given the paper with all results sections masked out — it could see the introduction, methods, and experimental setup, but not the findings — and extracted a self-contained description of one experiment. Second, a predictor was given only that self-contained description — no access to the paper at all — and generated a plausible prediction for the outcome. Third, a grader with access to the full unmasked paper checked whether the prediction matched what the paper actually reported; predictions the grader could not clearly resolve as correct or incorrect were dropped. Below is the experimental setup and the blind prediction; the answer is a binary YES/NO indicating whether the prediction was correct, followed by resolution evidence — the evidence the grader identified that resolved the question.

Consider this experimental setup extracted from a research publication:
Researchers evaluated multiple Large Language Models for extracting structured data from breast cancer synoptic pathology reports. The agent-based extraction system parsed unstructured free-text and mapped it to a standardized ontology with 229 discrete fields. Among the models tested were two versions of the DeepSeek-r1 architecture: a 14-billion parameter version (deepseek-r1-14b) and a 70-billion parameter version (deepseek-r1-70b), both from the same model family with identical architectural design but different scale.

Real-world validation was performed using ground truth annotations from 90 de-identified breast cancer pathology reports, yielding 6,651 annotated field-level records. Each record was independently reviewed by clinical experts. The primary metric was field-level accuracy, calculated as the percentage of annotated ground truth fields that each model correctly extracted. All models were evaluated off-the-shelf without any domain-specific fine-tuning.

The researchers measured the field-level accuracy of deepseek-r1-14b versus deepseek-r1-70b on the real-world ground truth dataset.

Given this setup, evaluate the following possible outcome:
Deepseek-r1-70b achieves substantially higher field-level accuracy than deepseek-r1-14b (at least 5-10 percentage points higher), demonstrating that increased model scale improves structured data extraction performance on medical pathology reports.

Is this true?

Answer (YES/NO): NO